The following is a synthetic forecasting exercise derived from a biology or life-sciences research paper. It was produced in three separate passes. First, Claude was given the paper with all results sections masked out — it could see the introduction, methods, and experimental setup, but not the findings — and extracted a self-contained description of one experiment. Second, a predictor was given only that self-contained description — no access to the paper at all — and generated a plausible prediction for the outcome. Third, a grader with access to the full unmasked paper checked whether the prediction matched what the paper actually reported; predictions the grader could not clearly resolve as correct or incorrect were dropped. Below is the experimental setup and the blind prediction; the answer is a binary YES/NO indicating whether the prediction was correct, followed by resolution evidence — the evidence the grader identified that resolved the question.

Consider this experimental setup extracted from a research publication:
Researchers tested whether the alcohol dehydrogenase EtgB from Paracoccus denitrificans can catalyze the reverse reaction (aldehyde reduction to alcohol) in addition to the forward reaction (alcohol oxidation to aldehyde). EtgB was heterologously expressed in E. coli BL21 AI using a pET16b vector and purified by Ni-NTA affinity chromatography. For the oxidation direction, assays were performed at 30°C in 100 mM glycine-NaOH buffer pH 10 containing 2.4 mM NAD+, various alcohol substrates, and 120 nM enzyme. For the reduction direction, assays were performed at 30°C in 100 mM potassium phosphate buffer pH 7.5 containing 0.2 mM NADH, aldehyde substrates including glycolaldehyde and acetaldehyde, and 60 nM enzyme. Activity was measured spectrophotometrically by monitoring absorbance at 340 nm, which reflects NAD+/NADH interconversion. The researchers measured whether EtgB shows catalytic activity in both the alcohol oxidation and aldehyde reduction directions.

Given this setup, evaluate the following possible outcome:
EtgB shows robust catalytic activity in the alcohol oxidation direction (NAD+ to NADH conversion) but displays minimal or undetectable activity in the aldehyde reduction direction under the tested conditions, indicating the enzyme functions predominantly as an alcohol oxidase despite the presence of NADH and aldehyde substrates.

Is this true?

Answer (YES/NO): NO